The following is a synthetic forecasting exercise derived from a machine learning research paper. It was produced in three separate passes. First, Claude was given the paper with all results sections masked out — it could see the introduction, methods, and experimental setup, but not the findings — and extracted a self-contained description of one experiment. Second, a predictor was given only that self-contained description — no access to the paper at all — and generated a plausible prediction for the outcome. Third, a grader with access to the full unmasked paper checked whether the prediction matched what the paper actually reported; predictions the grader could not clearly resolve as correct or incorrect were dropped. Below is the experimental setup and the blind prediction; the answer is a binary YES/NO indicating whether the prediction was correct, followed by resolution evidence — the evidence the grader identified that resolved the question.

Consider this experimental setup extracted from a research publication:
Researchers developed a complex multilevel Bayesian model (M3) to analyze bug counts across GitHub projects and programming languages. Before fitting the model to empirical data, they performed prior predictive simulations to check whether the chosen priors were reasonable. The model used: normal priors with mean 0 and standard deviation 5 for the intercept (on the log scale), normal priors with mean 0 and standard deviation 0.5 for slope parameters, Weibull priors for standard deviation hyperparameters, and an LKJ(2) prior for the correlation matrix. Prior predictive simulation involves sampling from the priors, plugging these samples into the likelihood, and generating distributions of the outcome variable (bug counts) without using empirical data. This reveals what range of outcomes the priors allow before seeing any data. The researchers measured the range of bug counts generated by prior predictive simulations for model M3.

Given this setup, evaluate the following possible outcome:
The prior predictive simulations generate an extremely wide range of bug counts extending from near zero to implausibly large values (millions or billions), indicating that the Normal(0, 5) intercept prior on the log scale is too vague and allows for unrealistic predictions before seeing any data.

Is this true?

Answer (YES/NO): NO